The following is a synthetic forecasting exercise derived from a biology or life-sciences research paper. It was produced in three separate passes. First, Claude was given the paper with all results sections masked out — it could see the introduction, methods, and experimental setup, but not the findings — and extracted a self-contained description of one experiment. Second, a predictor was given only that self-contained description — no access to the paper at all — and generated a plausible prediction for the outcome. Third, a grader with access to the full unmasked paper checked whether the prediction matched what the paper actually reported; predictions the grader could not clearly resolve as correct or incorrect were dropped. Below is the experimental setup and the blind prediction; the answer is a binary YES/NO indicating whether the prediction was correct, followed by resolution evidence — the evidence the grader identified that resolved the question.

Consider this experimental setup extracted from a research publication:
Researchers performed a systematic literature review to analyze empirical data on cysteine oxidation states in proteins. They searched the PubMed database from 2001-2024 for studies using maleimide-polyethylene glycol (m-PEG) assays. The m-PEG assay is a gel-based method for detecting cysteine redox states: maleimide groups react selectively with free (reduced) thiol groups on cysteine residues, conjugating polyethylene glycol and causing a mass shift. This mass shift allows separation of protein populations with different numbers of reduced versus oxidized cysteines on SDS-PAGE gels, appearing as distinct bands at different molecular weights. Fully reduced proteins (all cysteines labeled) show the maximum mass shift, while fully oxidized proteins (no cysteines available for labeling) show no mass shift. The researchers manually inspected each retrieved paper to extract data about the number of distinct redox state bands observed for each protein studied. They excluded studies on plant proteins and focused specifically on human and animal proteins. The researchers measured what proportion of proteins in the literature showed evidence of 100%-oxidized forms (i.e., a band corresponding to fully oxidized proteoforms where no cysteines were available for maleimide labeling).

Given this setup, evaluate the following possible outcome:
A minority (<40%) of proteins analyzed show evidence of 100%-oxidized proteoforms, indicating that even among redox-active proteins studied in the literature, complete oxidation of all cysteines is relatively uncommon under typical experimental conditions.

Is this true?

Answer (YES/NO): NO